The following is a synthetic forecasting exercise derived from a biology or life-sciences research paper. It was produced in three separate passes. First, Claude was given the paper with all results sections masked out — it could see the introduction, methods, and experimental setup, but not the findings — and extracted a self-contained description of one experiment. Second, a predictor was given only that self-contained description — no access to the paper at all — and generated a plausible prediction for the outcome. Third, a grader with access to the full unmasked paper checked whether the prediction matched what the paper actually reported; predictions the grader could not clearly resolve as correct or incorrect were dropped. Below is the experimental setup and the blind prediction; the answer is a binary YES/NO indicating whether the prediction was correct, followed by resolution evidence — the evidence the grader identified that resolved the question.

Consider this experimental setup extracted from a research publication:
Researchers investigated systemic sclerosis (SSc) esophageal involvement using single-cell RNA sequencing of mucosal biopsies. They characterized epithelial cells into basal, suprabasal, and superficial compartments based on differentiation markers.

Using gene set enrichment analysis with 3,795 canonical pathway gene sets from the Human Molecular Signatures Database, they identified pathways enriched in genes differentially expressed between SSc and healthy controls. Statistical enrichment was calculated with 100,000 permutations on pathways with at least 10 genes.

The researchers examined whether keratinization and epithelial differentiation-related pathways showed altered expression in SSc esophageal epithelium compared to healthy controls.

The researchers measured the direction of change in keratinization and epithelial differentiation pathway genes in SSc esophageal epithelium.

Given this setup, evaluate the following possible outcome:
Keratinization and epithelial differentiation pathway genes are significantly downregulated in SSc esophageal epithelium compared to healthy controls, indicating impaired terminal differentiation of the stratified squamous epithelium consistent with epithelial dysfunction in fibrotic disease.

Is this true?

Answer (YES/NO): NO